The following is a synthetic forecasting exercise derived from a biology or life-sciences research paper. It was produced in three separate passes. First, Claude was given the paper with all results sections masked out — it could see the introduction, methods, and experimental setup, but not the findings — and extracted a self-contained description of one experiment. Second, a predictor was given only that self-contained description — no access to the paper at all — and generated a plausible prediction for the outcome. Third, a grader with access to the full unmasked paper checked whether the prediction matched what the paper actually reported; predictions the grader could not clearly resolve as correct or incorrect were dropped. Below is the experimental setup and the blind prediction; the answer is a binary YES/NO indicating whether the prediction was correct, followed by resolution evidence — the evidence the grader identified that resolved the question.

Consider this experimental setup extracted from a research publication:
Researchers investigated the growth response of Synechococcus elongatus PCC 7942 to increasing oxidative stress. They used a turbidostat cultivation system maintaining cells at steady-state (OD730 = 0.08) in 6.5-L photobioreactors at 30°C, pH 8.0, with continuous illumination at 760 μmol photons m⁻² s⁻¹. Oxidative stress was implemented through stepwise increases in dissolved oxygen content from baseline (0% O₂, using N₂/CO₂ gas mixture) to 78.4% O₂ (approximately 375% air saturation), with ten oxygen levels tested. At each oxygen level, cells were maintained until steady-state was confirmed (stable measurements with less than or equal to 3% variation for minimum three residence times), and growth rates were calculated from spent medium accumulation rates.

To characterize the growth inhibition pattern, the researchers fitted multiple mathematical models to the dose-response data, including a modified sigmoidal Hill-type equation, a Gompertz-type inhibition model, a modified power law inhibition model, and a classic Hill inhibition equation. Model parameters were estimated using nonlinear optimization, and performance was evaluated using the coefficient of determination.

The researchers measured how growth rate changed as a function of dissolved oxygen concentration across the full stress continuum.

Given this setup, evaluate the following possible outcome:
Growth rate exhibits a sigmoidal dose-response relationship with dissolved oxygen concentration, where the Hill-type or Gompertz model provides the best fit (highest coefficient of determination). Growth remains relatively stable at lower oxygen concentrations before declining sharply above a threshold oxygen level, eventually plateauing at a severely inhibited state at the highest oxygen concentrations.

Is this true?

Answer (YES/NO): YES